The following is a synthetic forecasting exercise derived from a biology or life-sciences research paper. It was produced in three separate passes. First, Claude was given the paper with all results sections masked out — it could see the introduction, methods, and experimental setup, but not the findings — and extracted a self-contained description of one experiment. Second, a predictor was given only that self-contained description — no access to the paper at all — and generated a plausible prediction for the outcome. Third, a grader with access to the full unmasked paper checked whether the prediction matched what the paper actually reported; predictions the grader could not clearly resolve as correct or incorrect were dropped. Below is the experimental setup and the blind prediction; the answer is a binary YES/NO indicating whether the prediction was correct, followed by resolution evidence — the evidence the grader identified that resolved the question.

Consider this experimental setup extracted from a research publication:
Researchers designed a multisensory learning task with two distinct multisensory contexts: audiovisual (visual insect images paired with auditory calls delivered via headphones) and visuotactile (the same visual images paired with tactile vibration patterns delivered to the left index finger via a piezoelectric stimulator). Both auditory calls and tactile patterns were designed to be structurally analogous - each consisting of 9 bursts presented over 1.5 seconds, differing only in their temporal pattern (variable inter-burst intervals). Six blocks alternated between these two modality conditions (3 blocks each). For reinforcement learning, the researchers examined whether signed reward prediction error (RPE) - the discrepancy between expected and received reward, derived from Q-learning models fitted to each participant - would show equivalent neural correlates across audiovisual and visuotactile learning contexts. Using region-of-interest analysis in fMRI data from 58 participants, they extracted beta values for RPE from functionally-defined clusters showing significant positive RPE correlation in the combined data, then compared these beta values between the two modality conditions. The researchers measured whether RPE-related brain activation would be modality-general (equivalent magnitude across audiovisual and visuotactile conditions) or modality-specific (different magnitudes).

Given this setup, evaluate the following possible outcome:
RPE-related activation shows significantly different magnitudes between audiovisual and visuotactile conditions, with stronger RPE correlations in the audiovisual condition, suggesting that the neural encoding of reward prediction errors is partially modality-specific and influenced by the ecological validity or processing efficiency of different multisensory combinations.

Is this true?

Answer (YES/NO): NO